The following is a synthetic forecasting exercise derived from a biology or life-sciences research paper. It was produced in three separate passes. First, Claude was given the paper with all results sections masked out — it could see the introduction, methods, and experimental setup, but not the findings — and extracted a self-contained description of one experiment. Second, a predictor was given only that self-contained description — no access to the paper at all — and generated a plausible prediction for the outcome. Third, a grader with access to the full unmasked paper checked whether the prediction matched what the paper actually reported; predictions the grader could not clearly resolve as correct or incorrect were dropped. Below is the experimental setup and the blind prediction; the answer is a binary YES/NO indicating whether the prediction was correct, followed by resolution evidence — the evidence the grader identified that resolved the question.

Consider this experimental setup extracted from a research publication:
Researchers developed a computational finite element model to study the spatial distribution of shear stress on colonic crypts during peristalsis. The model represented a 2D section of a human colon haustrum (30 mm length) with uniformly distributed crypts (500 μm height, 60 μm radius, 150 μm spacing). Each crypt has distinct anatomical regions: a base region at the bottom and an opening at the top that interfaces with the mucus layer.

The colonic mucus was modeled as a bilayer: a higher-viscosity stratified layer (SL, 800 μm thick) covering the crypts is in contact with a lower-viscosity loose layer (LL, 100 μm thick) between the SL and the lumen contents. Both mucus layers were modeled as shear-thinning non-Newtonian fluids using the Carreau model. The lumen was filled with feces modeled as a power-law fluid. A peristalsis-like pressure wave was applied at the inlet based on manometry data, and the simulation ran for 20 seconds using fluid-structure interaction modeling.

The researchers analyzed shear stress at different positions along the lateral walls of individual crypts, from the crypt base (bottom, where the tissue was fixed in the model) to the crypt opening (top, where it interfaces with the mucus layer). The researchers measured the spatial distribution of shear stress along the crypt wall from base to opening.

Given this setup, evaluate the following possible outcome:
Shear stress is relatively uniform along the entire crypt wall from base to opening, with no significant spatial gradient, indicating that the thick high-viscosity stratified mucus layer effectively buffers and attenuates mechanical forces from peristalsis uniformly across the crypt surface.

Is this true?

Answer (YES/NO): NO